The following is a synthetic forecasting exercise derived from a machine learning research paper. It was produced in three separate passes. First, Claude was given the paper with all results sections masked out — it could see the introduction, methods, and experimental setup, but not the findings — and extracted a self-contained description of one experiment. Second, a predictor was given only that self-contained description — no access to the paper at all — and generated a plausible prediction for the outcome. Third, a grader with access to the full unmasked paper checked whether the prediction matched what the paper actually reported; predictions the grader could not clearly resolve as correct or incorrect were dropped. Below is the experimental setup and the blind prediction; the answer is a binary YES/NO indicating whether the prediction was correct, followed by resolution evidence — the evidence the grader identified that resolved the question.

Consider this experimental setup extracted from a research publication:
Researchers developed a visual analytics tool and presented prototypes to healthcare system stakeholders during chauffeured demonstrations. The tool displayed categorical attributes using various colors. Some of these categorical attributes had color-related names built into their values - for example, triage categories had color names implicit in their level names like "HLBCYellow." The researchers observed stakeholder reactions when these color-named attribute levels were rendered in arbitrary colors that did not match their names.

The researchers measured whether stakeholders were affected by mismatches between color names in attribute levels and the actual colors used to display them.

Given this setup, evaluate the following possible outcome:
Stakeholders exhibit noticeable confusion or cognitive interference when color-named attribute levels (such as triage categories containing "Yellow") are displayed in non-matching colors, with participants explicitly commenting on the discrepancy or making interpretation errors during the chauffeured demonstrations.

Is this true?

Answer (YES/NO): YES